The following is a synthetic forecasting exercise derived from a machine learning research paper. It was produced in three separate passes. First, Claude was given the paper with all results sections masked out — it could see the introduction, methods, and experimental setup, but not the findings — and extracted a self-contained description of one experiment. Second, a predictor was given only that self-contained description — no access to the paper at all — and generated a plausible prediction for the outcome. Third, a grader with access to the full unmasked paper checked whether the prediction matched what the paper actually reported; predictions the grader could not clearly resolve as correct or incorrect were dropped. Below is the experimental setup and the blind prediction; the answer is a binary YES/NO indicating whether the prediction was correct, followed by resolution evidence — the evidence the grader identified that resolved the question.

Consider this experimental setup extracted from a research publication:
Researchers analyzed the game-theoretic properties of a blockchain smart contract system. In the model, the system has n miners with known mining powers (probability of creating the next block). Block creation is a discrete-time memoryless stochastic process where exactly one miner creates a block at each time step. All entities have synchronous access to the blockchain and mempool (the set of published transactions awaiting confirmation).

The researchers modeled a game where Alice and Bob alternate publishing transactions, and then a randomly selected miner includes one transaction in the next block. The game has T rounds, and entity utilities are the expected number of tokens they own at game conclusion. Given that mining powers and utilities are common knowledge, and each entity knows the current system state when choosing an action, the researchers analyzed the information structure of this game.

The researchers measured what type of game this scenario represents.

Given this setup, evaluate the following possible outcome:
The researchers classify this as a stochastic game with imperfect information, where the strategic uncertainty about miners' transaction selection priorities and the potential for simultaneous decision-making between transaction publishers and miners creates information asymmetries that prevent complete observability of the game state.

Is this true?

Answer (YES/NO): NO